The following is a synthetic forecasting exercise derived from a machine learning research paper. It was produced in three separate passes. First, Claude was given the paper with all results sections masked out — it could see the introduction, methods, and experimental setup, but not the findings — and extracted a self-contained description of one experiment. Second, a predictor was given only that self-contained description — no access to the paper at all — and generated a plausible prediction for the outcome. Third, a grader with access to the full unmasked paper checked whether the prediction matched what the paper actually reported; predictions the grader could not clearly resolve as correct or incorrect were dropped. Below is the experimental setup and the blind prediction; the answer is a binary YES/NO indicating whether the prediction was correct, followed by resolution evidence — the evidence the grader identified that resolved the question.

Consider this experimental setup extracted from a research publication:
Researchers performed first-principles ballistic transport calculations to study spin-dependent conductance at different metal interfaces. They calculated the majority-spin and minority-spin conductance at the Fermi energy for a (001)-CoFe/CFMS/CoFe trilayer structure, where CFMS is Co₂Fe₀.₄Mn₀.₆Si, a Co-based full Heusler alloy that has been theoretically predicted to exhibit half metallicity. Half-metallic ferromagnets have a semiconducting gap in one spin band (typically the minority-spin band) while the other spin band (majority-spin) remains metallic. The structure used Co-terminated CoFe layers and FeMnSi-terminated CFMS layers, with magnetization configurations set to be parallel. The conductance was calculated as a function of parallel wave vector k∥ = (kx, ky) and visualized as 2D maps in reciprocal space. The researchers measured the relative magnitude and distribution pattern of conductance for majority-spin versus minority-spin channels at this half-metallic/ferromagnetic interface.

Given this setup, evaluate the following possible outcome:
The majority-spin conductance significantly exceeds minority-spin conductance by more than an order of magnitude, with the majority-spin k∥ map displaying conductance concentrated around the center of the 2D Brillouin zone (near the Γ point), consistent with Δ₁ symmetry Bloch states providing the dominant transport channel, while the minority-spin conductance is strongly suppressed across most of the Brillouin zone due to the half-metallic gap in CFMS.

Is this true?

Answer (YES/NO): NO